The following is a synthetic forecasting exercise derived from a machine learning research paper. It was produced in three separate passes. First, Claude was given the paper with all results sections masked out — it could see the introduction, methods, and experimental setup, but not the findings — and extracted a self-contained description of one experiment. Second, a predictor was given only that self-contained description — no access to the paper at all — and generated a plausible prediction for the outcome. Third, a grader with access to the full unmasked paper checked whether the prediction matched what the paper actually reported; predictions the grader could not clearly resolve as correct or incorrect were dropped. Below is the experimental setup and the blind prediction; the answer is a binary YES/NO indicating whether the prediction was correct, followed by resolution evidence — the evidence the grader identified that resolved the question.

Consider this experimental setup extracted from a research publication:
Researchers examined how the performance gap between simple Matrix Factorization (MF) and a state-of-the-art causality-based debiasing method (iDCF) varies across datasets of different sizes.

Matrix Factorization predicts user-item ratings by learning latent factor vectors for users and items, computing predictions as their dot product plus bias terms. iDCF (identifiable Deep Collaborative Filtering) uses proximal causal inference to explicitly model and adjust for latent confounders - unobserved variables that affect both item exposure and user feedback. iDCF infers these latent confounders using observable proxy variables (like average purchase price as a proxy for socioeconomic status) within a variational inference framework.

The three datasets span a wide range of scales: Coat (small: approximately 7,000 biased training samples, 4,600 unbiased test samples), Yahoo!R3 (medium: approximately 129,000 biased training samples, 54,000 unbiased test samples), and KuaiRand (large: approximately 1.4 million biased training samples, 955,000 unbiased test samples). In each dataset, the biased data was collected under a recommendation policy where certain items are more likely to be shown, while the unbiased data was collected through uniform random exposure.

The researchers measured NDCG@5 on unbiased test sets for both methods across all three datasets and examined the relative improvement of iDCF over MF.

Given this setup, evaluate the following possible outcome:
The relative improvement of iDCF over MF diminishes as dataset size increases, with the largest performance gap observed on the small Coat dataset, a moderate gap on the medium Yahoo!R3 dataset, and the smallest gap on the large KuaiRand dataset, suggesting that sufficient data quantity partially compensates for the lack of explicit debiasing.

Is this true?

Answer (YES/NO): NO